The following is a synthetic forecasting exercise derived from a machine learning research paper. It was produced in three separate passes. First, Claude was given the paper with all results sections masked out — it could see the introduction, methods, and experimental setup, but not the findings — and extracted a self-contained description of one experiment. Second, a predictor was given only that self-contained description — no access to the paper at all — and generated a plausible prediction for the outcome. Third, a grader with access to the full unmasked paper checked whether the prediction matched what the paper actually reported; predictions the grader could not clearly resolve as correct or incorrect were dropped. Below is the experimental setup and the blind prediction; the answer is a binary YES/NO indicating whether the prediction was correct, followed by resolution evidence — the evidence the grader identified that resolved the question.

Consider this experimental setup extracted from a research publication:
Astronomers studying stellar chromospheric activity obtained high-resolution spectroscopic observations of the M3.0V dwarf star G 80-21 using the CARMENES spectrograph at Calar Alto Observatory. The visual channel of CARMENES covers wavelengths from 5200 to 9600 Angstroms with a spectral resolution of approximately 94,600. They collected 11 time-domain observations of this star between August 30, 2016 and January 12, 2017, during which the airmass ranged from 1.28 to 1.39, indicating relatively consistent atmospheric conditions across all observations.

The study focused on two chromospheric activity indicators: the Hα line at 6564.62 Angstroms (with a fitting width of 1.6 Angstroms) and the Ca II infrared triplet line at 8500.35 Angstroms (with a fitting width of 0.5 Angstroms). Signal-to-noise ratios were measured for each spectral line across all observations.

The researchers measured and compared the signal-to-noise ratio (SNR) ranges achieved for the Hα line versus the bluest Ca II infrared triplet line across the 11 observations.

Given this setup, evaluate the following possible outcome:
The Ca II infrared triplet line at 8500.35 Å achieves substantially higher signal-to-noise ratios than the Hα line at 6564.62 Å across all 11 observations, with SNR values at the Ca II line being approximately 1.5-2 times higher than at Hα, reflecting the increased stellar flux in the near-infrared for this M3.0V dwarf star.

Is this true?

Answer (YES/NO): YES